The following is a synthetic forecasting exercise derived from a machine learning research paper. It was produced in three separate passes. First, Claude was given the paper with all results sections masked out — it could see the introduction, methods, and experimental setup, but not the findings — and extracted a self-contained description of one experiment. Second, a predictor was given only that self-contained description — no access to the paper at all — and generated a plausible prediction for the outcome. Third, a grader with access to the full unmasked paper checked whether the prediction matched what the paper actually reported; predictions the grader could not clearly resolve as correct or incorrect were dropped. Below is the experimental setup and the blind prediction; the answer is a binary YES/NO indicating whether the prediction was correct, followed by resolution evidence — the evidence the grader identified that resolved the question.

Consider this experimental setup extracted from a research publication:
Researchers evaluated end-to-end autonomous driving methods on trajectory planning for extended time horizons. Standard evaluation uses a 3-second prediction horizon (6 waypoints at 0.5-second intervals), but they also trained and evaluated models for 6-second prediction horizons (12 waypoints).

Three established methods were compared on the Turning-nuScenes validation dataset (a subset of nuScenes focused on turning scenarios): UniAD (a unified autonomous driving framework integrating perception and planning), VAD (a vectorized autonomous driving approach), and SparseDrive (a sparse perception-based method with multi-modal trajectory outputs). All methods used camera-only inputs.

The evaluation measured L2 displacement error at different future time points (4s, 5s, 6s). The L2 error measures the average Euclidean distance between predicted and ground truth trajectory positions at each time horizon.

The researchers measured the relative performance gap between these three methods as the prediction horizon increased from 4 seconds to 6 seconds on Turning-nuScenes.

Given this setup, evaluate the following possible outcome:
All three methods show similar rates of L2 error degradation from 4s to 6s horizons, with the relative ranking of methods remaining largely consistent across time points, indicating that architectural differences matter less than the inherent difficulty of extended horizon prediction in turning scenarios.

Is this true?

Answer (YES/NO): NO